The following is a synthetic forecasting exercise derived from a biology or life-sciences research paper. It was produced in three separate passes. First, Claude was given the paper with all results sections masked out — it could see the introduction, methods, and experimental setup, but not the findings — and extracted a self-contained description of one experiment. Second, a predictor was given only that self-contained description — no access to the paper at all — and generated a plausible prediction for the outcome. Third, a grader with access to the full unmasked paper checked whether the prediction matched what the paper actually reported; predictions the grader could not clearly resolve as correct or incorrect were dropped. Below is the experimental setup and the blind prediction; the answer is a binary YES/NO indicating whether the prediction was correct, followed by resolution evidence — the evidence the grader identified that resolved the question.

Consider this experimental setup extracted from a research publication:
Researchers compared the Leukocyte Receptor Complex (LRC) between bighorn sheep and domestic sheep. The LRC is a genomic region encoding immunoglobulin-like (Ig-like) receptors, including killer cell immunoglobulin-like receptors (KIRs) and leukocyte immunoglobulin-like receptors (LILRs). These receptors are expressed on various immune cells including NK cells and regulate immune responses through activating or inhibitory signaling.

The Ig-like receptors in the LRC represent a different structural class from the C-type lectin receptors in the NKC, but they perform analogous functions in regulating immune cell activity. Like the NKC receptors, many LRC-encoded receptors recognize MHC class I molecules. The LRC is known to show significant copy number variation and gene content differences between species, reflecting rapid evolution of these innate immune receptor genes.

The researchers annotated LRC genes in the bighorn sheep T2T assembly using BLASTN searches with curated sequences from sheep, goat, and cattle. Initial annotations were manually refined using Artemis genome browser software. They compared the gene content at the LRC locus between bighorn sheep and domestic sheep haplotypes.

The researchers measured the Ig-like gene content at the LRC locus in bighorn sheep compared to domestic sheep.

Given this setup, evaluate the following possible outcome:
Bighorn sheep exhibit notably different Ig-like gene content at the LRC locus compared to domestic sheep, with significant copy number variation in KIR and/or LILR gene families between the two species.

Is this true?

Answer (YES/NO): YES